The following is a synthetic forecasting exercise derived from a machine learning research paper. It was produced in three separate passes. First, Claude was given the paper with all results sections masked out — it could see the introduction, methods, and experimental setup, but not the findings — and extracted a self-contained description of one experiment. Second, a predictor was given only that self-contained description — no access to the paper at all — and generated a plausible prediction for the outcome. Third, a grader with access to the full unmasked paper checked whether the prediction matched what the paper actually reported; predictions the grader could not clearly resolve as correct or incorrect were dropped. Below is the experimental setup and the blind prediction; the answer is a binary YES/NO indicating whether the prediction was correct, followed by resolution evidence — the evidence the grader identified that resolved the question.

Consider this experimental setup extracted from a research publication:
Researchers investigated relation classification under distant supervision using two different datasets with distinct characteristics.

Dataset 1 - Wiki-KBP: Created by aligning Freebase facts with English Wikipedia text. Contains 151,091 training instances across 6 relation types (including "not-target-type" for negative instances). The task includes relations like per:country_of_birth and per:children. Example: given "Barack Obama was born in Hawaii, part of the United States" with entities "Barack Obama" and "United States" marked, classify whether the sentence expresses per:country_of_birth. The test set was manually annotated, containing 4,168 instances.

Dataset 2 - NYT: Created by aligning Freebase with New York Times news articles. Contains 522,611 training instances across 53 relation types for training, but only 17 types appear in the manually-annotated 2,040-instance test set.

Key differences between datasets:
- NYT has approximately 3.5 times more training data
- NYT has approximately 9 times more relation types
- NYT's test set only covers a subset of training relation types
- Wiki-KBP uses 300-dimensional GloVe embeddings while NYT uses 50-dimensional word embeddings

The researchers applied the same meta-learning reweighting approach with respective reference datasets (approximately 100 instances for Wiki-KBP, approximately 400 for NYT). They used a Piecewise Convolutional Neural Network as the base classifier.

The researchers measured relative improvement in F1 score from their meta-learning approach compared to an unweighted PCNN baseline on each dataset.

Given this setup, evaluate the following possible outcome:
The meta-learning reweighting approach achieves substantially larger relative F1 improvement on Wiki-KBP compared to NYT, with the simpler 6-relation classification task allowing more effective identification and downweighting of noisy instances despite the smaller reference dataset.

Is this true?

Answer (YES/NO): YES